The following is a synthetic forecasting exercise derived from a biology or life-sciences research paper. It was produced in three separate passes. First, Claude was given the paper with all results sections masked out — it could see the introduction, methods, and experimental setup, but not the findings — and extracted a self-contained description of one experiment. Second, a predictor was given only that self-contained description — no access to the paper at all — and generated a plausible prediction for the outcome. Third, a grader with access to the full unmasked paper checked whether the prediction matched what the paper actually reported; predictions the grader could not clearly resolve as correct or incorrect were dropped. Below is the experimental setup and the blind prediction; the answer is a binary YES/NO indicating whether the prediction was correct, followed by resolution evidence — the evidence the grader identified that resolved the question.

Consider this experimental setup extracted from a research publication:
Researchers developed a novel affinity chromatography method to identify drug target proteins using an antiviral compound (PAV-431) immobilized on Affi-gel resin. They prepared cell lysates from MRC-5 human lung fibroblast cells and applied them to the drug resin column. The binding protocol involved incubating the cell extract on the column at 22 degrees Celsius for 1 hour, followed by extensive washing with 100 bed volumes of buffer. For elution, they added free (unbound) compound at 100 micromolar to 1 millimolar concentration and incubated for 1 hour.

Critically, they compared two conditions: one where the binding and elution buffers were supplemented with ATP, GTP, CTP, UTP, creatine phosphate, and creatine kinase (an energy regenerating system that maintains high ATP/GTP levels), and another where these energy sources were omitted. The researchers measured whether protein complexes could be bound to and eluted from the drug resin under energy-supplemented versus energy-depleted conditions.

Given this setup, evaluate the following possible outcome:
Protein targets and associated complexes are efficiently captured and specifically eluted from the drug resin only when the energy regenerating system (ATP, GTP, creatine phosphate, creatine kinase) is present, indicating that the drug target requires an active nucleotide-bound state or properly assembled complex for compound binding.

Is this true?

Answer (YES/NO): YES